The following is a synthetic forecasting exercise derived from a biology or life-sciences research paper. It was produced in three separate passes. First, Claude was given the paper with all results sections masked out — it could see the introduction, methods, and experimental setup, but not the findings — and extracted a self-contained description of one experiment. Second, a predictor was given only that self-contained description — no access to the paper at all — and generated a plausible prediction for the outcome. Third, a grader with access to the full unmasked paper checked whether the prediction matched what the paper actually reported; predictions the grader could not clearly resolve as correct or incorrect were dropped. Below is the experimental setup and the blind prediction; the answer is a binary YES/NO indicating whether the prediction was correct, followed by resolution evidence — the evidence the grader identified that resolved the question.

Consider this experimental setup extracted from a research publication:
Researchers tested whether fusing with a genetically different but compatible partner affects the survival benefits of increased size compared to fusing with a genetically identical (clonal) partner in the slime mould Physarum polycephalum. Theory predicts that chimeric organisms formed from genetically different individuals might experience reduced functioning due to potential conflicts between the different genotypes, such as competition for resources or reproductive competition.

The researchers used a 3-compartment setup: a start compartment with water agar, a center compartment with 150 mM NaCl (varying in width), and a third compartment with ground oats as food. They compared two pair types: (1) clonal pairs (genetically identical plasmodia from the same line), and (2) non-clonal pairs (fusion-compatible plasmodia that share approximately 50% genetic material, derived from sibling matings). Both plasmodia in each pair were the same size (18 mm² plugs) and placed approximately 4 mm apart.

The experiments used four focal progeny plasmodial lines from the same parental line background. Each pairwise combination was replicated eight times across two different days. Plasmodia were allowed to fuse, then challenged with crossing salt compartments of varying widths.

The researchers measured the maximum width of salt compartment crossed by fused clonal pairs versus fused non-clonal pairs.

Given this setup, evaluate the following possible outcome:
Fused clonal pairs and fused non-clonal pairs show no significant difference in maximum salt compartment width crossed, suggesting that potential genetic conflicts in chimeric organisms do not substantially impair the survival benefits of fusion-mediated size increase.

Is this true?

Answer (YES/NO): YES